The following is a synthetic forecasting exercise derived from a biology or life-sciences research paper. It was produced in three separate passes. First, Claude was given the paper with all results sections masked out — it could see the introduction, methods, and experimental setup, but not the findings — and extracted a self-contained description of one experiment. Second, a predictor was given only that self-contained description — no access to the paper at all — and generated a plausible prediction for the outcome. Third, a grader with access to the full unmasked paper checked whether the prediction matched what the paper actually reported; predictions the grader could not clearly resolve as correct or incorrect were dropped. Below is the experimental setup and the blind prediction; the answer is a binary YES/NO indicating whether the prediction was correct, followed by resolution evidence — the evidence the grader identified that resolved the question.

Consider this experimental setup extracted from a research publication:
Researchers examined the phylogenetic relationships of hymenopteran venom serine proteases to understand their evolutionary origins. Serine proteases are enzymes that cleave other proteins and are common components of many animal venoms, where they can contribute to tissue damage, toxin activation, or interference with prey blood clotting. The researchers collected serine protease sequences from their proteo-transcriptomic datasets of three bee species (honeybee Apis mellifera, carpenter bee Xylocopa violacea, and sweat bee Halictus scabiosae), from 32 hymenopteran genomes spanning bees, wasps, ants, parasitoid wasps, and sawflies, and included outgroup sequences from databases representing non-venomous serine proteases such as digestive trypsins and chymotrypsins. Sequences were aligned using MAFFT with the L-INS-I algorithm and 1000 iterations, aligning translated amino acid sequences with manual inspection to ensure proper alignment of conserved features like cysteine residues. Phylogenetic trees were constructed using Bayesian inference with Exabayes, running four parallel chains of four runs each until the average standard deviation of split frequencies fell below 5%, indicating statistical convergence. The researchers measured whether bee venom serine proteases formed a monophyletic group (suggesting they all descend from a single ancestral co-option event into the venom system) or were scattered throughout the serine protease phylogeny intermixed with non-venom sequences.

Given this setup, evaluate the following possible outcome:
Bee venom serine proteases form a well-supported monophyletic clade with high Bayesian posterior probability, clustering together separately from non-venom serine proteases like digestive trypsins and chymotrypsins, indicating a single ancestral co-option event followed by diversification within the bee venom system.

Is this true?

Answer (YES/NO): NO